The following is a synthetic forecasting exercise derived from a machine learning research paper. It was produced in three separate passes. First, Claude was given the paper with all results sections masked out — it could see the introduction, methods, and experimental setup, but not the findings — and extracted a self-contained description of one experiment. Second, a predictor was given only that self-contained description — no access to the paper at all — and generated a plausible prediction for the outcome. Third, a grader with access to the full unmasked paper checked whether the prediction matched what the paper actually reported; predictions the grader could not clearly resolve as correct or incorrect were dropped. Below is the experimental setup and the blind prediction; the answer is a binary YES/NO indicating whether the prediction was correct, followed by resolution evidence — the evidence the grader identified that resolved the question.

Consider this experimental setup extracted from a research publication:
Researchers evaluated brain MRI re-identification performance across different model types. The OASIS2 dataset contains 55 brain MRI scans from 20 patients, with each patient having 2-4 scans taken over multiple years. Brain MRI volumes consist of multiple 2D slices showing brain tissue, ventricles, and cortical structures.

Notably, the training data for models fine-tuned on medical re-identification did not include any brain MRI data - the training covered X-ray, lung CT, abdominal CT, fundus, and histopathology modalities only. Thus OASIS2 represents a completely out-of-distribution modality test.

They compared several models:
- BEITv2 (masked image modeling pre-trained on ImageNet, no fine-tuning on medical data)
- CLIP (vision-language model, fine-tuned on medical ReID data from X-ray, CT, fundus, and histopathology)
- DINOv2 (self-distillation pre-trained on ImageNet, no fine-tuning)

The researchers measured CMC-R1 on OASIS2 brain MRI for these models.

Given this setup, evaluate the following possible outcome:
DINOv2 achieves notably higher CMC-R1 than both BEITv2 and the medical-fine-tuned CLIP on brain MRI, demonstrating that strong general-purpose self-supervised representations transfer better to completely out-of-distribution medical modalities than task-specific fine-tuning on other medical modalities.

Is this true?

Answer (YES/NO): NO